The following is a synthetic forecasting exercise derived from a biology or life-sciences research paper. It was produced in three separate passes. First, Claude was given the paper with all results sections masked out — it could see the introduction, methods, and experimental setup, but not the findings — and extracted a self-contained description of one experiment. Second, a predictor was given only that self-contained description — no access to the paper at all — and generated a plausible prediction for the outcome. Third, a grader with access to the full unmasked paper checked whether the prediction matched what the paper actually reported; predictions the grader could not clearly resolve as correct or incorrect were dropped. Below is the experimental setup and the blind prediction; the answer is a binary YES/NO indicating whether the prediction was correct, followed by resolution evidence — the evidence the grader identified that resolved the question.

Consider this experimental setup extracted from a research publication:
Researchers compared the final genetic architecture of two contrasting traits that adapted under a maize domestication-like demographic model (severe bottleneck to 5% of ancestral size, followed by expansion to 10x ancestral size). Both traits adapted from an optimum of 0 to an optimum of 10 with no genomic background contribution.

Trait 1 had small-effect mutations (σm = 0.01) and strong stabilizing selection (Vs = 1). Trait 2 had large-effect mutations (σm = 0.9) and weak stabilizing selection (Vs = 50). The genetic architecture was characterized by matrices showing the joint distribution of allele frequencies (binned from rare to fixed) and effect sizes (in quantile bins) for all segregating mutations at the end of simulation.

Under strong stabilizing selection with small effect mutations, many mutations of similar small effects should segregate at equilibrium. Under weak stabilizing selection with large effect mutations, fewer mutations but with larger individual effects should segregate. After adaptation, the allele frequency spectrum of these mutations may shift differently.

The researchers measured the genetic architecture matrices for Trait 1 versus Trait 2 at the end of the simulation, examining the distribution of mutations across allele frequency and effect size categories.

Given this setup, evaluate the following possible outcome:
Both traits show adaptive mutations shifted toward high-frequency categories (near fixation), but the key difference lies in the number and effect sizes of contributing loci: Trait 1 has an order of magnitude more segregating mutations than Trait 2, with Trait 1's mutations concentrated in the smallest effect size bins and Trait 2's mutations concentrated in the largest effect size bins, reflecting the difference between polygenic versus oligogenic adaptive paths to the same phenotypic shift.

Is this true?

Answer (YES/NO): NO